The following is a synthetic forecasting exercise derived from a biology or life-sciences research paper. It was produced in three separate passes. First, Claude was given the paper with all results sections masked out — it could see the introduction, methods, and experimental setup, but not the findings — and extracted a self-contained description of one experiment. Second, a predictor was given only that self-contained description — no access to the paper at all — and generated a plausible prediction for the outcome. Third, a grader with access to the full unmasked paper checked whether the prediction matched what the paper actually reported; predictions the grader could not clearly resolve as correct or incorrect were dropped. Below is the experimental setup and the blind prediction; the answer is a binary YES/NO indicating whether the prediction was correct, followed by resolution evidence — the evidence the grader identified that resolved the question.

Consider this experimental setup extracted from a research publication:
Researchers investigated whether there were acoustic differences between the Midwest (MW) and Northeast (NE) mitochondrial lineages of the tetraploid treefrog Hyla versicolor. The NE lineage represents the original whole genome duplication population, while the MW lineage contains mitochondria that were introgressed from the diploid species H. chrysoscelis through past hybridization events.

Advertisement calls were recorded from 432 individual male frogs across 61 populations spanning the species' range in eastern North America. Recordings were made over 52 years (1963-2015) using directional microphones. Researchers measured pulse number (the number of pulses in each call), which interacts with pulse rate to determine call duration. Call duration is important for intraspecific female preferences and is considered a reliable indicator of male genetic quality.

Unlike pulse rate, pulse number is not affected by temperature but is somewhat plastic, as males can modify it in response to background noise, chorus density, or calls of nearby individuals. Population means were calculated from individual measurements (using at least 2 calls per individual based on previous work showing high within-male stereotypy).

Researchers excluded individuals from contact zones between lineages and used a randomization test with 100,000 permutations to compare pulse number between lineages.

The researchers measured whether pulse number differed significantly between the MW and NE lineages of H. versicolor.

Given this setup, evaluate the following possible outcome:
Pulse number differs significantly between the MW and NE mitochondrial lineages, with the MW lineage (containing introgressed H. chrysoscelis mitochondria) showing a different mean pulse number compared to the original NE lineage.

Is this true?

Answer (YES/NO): NO